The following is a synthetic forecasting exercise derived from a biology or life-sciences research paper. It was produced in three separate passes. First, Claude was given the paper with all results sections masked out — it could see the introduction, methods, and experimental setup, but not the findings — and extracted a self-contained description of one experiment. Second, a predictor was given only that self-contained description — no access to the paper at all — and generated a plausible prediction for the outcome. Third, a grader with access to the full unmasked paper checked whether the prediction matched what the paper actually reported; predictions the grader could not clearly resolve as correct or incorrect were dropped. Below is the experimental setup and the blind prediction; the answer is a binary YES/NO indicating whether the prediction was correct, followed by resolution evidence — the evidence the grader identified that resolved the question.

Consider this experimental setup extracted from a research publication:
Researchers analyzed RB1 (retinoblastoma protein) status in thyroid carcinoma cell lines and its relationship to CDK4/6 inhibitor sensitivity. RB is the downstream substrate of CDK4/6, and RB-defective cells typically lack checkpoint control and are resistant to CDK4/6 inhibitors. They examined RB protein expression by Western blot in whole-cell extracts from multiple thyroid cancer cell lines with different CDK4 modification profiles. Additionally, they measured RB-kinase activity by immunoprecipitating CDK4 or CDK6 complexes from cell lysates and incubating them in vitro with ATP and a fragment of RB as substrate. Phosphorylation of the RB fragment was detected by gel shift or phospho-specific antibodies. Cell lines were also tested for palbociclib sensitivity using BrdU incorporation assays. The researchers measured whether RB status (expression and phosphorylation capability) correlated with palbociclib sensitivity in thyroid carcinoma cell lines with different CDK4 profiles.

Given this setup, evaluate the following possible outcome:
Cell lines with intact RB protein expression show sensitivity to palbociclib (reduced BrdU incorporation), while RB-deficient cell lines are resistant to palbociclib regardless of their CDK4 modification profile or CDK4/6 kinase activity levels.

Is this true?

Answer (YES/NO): YES